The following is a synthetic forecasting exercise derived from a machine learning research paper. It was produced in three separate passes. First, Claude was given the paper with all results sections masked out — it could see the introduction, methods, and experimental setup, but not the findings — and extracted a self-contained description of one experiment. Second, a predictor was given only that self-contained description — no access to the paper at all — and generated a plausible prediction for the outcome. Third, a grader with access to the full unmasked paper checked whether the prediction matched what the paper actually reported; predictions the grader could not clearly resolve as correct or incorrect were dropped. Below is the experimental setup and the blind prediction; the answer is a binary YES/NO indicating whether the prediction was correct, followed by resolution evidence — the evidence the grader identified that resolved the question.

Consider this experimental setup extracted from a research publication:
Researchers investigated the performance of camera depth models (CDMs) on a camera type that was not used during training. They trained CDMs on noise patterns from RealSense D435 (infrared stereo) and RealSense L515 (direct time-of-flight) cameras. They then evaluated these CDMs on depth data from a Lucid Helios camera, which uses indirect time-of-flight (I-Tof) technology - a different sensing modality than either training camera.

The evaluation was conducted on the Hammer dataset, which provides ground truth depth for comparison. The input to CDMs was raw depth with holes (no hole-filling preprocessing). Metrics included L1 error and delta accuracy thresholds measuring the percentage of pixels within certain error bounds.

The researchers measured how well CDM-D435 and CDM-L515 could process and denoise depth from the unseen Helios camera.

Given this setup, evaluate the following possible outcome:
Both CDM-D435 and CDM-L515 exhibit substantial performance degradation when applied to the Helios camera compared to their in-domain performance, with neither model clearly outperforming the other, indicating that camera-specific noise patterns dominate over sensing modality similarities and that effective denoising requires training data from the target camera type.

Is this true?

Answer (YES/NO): NO